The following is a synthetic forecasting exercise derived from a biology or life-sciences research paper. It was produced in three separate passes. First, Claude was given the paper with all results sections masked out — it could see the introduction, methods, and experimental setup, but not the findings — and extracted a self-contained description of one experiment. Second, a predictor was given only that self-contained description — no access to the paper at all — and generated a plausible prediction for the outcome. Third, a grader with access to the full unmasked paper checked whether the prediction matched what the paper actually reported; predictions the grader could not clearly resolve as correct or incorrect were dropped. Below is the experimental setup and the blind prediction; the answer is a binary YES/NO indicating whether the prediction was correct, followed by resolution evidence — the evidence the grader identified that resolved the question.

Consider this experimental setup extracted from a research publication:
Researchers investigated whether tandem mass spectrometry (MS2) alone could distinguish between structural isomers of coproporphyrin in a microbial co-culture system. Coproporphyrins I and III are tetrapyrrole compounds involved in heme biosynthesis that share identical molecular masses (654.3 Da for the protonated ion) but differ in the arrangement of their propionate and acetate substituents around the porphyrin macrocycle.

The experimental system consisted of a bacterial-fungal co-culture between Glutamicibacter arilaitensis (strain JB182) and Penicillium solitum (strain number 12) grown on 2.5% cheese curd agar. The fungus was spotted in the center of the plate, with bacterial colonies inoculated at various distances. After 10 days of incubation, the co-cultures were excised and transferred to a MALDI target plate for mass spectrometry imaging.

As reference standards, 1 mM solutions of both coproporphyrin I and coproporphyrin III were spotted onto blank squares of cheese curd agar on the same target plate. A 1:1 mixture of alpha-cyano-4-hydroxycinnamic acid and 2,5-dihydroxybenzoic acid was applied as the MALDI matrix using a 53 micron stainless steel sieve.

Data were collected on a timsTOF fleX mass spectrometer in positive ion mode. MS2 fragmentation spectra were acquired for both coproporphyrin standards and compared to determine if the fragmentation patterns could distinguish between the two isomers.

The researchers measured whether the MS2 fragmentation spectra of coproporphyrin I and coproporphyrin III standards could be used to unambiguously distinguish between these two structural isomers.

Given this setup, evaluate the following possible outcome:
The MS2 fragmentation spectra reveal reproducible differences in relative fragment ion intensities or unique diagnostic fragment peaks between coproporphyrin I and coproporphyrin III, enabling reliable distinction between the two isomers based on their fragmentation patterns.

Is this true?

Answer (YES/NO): NO